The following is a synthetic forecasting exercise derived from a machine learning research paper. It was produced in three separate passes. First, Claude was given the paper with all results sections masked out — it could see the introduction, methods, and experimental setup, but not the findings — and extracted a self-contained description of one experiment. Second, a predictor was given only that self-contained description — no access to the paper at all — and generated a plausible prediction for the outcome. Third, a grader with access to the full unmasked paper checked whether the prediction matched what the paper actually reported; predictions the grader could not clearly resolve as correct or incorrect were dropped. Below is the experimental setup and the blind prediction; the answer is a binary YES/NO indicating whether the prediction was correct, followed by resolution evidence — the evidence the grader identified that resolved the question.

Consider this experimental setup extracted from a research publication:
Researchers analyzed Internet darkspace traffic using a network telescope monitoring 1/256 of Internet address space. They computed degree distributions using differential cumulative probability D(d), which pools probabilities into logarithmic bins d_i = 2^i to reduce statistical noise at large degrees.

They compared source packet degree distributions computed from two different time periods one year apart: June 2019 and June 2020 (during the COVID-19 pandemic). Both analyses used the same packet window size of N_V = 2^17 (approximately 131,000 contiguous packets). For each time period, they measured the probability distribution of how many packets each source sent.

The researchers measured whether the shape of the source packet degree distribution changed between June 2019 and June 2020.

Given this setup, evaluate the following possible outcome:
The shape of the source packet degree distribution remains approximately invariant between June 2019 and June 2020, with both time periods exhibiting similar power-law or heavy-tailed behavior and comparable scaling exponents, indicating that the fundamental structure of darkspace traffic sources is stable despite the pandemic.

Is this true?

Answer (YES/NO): YES